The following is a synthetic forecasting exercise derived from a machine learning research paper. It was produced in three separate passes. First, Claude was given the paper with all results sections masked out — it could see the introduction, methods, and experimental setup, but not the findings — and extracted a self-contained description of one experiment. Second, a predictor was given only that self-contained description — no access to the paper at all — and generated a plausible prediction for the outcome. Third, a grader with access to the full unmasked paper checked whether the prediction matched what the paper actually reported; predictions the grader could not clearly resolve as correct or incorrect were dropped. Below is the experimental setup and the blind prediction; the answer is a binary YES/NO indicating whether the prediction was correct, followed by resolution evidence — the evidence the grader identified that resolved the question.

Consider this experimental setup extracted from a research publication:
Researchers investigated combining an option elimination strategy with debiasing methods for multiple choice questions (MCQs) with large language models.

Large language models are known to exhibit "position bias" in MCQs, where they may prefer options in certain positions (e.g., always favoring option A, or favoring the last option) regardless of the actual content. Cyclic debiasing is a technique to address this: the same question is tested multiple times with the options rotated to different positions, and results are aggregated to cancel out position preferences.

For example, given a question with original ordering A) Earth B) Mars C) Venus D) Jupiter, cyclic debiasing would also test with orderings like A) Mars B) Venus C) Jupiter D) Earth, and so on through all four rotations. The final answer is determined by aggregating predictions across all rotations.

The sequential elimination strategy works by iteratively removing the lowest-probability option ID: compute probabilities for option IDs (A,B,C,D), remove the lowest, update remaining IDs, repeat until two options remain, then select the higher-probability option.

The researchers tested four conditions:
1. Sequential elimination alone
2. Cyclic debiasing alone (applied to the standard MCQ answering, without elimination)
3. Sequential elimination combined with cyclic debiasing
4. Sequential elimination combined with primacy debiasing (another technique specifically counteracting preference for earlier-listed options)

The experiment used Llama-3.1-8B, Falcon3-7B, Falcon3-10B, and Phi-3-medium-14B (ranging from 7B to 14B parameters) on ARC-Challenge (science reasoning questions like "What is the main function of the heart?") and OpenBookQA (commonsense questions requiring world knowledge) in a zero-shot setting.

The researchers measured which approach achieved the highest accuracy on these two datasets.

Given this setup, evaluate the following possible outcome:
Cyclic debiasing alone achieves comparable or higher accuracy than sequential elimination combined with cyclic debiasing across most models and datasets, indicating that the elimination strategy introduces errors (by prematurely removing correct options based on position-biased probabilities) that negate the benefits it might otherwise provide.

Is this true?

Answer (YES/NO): NO